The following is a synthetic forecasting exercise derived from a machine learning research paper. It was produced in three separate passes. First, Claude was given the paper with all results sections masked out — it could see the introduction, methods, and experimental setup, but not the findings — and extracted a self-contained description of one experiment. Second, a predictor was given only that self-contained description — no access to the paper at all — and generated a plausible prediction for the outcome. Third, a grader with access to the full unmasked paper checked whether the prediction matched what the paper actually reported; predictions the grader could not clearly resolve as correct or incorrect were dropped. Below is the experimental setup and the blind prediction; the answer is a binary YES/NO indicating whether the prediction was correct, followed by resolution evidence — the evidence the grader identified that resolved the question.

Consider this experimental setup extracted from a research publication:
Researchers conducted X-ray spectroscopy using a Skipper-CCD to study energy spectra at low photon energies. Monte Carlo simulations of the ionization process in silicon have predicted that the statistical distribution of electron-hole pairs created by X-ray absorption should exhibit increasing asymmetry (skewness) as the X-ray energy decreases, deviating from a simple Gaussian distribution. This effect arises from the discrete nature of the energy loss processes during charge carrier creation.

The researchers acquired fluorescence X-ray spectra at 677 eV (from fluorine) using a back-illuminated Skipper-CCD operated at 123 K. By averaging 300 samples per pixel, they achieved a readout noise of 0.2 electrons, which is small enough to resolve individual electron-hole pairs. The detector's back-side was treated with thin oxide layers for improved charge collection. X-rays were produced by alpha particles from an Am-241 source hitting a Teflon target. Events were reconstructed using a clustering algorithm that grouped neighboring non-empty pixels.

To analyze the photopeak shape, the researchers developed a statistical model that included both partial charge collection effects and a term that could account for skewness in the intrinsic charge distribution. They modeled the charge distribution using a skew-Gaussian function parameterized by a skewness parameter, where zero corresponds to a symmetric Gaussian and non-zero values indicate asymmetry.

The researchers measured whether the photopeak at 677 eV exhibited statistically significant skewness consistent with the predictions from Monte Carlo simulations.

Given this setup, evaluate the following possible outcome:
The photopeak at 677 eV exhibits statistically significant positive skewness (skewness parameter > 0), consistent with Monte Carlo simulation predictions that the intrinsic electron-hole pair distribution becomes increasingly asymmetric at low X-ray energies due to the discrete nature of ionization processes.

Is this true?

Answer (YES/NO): YES